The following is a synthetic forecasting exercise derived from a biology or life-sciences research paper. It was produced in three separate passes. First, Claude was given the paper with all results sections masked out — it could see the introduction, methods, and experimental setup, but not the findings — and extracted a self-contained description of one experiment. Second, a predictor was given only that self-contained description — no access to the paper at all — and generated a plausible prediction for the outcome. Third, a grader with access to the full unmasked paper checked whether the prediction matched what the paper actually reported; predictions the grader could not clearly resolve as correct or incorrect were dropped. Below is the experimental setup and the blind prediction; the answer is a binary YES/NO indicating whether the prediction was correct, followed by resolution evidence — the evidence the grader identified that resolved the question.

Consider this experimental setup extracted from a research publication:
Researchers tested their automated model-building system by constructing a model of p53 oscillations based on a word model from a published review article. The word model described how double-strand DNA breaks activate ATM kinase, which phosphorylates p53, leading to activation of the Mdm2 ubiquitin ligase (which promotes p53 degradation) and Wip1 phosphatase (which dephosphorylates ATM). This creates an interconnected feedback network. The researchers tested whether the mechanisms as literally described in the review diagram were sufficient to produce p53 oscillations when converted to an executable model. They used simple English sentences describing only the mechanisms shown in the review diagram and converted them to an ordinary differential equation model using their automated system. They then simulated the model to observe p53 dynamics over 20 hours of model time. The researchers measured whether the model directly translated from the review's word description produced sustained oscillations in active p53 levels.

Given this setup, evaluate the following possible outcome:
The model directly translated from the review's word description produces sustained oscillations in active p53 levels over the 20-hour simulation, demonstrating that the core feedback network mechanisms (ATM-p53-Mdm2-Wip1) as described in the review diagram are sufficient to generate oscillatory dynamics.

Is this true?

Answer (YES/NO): NO